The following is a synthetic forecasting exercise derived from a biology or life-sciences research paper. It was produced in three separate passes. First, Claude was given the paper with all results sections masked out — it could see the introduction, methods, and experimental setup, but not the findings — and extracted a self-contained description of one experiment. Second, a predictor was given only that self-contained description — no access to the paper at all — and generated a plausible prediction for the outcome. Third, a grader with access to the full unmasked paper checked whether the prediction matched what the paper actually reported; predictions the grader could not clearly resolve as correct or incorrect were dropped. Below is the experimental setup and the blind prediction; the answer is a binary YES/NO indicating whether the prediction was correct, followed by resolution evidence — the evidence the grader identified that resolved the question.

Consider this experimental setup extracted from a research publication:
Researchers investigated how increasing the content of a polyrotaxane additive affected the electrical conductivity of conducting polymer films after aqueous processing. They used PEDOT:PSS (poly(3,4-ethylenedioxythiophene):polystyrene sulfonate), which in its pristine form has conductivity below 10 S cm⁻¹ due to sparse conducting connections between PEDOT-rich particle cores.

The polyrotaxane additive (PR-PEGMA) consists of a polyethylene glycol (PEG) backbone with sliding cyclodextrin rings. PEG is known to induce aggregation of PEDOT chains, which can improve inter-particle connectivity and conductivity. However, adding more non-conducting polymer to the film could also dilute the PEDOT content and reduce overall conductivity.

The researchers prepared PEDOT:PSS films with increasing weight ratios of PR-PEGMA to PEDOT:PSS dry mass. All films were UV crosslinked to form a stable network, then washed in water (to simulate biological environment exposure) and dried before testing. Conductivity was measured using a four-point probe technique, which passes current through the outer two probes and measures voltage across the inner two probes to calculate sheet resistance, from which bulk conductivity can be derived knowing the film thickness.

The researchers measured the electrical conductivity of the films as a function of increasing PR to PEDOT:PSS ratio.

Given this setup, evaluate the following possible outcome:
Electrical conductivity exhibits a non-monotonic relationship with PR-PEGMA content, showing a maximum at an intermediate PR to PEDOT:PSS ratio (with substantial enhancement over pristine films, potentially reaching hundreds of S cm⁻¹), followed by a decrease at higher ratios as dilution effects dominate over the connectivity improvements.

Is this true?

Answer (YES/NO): NO